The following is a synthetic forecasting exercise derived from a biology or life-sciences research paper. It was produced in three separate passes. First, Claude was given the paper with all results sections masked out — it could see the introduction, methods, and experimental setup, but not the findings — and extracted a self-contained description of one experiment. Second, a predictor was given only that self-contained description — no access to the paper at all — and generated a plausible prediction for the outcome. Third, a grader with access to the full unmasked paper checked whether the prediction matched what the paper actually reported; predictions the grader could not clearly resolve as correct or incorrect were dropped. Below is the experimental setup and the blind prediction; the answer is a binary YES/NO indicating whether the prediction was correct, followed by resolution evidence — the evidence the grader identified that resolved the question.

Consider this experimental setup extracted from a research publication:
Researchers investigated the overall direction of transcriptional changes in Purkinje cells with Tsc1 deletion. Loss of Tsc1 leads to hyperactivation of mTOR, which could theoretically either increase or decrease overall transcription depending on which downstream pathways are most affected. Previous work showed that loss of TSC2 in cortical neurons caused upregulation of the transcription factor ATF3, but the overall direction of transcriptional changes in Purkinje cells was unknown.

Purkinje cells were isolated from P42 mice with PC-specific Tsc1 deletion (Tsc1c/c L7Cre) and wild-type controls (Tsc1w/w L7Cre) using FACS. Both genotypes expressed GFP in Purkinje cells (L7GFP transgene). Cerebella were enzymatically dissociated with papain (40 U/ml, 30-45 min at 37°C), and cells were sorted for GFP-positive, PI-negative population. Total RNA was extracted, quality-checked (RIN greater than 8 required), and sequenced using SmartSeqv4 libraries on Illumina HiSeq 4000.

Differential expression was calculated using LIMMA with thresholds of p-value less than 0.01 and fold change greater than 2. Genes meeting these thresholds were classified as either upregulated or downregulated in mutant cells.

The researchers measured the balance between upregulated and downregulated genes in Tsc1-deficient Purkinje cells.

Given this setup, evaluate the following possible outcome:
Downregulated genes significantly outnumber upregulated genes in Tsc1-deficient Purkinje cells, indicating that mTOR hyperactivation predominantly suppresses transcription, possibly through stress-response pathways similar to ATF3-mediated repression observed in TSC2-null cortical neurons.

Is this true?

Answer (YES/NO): YES